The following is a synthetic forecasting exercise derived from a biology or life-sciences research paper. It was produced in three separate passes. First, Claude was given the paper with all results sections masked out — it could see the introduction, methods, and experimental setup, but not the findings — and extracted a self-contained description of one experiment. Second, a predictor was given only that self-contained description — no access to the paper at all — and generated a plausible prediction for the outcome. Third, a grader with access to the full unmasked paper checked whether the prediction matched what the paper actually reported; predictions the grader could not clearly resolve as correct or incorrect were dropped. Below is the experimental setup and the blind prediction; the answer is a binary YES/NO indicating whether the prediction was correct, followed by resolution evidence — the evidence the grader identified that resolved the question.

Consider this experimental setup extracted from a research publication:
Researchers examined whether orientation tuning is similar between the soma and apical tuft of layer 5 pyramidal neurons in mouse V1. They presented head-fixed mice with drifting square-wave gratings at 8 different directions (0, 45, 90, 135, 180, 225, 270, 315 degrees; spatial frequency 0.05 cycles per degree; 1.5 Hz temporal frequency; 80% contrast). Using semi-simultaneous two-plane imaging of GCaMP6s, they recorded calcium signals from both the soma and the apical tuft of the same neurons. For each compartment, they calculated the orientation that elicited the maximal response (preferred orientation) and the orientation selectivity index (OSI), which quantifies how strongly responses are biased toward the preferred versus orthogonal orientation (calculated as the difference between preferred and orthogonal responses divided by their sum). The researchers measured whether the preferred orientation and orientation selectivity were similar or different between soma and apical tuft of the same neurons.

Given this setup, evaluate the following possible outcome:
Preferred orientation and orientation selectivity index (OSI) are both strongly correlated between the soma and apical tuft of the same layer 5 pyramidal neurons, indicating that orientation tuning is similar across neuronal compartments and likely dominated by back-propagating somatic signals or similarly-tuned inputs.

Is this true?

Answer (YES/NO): YES